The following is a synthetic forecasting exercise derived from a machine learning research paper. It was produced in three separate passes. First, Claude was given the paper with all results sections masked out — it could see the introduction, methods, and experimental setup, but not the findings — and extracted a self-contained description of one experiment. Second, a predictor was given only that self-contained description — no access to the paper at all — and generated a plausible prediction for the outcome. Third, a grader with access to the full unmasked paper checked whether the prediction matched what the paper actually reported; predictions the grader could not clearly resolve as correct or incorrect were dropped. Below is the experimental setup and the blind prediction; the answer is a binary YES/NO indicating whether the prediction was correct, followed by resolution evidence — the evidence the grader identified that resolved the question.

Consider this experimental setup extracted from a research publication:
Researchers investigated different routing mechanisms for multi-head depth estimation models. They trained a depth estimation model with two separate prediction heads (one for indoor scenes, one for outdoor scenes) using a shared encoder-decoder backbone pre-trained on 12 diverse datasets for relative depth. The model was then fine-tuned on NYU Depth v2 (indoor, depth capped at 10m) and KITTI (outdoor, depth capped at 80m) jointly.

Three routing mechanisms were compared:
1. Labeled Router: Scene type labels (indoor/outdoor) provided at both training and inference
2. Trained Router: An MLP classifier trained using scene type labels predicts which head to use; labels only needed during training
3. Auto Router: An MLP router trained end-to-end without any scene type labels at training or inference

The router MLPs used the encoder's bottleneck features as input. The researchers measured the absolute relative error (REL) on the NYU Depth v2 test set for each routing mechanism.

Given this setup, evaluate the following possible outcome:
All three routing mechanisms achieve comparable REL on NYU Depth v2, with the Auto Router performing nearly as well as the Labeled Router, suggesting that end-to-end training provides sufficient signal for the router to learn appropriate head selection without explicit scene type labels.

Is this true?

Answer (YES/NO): NO